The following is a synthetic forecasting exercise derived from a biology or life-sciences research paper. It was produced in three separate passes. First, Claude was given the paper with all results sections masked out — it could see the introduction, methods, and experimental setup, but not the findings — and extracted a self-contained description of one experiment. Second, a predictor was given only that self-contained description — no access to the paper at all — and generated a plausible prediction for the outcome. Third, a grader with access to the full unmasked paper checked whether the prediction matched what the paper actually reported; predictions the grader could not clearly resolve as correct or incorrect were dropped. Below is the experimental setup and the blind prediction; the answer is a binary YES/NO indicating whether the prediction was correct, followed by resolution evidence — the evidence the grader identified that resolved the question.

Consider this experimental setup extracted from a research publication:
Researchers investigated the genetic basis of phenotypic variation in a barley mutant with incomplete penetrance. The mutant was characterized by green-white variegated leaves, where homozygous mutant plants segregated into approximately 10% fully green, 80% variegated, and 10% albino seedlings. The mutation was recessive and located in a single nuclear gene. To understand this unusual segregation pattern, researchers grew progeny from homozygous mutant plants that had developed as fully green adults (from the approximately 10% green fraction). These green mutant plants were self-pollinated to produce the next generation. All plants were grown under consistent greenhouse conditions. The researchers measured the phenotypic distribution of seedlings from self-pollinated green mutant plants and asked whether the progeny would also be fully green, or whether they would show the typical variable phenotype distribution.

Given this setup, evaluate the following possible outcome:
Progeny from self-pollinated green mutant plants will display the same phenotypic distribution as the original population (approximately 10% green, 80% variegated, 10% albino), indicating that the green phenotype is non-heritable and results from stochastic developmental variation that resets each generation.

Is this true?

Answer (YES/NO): YES